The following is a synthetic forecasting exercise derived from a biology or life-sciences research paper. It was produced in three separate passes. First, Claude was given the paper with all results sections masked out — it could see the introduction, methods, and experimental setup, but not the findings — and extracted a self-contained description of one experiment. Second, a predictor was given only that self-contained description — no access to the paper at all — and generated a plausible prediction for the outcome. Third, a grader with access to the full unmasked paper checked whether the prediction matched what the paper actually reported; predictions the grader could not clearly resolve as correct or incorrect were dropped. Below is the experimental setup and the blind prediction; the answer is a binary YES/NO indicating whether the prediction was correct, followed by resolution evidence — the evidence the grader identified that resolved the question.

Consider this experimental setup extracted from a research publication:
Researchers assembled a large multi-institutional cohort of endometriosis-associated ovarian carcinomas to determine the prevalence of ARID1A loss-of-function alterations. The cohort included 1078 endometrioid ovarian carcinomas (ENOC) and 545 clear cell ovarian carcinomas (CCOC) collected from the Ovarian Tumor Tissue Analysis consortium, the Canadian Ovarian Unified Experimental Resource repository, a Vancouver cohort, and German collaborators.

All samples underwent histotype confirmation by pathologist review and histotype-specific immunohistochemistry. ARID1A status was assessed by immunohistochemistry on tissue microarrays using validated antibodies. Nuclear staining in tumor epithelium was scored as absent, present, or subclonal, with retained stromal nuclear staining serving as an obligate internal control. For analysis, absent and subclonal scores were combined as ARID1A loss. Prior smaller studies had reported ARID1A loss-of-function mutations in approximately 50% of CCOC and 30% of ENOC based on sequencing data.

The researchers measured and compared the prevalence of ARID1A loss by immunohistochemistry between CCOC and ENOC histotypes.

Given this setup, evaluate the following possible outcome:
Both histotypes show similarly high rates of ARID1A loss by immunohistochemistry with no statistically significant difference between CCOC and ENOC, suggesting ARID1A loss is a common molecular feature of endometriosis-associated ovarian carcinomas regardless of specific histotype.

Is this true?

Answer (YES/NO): NO